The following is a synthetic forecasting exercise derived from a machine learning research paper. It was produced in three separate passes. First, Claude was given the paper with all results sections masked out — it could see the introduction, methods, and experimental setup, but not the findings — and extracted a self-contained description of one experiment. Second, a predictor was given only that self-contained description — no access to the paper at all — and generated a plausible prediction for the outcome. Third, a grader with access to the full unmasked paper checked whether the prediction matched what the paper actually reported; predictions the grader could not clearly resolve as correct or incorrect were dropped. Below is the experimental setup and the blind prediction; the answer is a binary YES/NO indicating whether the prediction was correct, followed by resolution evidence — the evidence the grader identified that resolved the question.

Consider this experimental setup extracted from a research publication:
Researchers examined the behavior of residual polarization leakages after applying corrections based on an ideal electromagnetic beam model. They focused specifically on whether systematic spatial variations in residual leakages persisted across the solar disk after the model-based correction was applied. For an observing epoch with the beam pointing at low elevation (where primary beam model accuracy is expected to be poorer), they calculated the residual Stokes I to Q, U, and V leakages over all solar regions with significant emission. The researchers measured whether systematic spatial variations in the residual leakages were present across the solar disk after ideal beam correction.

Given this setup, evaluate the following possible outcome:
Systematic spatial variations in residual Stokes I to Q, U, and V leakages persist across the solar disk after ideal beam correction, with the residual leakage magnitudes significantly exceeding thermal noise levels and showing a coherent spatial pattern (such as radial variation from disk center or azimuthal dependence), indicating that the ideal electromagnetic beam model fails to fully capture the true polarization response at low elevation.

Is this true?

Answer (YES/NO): NO